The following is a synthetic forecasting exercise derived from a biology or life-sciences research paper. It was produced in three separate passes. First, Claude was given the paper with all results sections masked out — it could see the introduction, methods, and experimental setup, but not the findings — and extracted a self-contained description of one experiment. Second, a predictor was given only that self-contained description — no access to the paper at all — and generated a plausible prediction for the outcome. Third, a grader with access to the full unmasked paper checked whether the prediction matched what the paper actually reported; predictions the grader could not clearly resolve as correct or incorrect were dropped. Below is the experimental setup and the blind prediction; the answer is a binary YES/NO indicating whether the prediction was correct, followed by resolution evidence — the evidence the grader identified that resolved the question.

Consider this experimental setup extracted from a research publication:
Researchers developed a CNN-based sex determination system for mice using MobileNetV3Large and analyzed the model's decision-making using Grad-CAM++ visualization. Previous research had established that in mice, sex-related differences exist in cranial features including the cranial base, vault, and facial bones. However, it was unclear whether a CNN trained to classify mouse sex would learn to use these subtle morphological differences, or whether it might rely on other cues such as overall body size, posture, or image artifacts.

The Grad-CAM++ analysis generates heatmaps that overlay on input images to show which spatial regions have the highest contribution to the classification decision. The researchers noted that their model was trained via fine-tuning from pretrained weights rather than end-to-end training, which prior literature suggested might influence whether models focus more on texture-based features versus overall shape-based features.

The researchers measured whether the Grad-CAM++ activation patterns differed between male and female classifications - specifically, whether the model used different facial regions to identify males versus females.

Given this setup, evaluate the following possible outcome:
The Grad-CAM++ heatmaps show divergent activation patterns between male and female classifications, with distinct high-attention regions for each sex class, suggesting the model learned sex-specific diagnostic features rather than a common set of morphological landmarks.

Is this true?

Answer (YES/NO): NO